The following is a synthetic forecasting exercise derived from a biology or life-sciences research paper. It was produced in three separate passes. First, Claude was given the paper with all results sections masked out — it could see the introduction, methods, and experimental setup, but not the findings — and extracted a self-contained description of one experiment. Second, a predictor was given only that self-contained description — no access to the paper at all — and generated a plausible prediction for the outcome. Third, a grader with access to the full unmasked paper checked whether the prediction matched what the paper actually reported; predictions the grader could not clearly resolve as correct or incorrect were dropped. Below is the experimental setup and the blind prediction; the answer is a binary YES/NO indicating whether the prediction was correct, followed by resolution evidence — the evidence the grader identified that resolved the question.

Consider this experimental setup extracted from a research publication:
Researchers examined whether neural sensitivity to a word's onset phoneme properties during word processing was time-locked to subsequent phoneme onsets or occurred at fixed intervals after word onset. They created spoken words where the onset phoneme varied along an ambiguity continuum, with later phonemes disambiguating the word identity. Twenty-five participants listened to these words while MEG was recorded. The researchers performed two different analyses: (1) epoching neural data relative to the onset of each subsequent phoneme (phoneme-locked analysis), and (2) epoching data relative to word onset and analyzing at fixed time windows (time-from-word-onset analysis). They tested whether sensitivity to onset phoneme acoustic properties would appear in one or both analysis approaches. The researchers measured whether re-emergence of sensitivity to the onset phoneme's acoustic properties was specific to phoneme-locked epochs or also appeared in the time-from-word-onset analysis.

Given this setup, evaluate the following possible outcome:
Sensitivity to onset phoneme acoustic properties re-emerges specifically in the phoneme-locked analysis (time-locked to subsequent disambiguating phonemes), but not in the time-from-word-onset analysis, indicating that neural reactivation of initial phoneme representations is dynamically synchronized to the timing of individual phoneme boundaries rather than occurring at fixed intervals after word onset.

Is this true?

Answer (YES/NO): YES